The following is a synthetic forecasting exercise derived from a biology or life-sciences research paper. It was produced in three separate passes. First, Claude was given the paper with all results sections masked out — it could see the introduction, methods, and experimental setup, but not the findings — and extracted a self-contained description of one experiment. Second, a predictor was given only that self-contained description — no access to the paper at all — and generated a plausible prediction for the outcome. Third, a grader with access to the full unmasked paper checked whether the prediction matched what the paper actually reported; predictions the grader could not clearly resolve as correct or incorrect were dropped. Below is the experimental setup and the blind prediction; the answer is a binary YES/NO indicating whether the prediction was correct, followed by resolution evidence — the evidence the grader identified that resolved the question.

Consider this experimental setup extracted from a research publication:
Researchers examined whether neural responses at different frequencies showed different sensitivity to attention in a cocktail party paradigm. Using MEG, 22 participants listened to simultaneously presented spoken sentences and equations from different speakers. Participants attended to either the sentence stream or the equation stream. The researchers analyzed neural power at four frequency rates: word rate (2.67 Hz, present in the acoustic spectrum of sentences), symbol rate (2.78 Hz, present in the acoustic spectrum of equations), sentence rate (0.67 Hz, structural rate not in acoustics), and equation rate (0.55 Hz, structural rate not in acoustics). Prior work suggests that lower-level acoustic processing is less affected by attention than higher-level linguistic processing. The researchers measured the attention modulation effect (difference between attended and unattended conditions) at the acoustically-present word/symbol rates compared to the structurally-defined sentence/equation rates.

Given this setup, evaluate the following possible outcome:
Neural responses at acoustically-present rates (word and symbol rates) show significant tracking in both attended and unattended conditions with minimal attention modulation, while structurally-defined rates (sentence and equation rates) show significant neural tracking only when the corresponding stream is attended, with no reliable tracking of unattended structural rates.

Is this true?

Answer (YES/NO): NO